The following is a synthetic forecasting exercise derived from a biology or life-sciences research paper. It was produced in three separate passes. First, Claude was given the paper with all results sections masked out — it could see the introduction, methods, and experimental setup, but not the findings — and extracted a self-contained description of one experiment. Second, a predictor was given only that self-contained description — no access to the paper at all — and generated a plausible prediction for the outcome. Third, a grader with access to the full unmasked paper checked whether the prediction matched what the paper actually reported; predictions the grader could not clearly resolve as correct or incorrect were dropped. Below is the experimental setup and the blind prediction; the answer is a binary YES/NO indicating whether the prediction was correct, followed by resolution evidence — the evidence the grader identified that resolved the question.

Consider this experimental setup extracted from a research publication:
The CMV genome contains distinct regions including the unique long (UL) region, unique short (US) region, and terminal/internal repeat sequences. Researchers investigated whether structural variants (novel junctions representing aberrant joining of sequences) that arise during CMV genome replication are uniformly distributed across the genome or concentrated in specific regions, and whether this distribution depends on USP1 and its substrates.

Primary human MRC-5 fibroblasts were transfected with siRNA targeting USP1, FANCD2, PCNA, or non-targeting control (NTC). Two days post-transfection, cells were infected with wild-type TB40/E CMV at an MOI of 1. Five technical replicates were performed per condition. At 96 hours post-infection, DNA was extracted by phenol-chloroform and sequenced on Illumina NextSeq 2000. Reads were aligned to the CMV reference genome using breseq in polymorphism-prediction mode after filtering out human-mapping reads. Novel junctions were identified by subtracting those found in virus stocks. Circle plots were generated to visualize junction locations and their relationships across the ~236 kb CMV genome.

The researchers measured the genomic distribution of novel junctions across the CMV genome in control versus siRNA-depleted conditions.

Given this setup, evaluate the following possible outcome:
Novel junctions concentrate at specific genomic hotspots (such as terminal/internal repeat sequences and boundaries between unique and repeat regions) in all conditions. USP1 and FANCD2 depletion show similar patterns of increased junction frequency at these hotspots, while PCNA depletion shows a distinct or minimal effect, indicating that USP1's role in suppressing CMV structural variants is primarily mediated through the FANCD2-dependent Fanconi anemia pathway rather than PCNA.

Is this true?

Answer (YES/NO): NO